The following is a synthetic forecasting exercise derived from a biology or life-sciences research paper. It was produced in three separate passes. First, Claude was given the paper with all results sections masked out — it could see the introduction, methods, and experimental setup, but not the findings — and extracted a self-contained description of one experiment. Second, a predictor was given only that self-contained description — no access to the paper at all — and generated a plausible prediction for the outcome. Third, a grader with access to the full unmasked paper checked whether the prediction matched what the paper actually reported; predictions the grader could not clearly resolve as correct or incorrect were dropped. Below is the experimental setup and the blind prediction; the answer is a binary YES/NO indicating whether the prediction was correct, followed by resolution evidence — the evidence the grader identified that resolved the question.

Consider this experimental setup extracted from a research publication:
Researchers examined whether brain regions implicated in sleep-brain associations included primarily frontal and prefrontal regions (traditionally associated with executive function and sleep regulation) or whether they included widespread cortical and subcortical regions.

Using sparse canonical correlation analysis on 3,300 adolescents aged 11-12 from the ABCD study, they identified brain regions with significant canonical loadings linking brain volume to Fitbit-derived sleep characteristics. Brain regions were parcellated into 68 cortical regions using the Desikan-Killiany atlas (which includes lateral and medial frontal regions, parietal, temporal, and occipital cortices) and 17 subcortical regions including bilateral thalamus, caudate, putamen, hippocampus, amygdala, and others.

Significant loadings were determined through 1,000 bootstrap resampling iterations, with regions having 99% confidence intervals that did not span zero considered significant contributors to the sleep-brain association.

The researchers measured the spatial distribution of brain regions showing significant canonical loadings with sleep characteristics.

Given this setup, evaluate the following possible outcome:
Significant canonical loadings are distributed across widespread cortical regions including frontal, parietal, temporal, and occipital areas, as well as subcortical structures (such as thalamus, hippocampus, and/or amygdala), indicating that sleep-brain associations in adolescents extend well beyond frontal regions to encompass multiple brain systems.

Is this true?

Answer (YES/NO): NO